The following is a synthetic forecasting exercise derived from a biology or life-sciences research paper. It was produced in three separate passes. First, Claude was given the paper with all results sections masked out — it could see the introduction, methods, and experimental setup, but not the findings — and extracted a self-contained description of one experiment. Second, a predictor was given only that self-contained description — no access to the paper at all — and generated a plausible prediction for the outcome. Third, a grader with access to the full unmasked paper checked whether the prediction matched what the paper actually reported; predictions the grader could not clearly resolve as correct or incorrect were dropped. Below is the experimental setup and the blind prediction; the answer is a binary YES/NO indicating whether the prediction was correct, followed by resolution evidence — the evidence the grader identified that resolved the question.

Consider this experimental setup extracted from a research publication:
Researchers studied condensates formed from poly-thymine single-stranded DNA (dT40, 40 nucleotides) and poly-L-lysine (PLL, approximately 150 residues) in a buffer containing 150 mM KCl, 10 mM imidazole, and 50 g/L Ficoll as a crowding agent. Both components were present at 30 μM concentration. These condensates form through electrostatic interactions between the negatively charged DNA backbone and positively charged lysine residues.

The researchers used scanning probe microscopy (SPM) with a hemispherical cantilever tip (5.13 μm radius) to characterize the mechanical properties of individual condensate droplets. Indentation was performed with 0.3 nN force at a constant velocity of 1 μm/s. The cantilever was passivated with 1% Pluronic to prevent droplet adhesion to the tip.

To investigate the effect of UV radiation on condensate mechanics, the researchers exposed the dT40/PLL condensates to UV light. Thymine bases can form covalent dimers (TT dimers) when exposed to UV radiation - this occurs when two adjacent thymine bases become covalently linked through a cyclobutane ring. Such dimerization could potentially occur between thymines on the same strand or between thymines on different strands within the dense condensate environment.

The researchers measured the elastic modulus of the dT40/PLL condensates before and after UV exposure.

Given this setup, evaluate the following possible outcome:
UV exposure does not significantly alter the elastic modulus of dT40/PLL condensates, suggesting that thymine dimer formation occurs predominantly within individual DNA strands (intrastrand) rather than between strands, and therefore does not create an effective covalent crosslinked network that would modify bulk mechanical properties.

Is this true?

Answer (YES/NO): NO